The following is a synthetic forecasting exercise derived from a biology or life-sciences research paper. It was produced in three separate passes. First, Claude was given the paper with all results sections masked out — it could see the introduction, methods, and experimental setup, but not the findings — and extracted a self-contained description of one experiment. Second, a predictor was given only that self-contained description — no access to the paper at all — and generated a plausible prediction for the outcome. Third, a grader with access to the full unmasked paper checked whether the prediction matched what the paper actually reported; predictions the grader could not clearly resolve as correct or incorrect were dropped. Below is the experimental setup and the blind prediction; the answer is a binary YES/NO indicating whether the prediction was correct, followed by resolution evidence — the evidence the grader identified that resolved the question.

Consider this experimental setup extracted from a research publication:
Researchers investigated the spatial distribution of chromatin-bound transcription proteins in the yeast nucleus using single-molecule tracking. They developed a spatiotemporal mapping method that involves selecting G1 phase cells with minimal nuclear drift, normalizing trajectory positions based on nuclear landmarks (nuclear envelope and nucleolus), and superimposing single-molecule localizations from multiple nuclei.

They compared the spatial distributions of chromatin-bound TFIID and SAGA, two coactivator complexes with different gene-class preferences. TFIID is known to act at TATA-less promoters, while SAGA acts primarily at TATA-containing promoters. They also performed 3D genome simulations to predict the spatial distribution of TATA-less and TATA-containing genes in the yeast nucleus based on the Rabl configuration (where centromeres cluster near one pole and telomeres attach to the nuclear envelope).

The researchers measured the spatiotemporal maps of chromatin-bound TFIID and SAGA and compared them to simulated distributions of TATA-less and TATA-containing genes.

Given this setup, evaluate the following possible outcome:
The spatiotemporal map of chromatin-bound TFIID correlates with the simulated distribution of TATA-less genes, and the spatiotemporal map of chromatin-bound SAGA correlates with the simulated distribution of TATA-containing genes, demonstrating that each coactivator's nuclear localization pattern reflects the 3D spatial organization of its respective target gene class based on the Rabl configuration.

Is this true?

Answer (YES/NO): YES